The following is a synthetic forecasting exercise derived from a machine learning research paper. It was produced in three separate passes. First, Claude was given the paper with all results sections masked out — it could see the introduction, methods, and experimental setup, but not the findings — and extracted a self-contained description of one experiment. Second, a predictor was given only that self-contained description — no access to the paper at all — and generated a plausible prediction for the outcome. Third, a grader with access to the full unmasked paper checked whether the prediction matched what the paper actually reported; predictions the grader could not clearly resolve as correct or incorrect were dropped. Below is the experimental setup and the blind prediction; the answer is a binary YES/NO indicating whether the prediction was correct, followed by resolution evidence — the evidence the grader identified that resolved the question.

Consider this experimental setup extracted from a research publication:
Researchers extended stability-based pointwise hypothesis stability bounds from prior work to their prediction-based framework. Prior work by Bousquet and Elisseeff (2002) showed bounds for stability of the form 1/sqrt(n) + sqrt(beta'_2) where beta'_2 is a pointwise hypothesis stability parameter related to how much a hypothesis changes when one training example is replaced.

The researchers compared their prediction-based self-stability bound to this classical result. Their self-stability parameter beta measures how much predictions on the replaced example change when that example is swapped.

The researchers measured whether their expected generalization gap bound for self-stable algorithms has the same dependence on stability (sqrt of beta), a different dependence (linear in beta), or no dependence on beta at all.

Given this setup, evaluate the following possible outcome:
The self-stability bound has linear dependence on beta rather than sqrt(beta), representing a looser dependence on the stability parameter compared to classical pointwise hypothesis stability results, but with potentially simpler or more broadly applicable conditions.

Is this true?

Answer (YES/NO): NO